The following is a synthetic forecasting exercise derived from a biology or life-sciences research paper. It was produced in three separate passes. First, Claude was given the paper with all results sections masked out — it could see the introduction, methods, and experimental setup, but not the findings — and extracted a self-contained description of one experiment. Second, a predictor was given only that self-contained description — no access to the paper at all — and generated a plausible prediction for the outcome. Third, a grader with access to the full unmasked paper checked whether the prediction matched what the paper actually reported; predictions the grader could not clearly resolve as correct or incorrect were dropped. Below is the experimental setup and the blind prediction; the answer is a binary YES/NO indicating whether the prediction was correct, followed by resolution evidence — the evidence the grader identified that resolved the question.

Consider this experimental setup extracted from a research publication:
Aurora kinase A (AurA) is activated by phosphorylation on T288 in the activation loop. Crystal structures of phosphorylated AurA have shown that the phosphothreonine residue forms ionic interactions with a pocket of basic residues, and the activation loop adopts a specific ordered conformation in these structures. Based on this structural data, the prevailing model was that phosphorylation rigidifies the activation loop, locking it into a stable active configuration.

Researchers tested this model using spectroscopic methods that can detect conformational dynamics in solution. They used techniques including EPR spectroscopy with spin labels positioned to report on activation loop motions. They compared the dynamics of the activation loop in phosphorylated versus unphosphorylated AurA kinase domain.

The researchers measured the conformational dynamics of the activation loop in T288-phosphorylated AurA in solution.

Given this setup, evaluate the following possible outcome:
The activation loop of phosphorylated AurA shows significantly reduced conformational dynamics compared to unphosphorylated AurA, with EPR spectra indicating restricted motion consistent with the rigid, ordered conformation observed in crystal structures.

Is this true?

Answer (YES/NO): NO